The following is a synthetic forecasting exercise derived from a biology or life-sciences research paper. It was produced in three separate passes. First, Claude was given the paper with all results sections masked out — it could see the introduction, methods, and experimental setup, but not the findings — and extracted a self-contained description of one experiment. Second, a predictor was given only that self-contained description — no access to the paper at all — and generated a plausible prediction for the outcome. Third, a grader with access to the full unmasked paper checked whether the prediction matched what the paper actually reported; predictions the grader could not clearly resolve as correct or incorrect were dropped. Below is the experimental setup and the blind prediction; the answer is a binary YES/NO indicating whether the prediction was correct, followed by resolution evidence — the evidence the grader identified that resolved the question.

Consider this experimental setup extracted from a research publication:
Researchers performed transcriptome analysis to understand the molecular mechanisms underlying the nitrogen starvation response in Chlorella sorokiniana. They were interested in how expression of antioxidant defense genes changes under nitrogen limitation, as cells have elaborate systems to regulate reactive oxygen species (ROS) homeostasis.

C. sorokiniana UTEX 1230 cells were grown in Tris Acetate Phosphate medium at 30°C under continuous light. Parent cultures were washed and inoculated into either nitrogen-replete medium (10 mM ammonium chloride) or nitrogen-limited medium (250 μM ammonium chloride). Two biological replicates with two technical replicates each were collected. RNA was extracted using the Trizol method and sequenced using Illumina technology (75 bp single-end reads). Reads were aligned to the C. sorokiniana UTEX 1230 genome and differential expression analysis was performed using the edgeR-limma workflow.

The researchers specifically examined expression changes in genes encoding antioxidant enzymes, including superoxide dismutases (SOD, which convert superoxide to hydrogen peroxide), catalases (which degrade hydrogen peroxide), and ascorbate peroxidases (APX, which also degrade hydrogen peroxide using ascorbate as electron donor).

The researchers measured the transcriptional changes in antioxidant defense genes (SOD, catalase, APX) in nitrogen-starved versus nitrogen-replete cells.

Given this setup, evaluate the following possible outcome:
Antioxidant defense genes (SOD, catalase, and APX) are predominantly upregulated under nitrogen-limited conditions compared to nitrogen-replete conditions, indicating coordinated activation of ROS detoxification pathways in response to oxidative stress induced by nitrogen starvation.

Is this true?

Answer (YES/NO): NO